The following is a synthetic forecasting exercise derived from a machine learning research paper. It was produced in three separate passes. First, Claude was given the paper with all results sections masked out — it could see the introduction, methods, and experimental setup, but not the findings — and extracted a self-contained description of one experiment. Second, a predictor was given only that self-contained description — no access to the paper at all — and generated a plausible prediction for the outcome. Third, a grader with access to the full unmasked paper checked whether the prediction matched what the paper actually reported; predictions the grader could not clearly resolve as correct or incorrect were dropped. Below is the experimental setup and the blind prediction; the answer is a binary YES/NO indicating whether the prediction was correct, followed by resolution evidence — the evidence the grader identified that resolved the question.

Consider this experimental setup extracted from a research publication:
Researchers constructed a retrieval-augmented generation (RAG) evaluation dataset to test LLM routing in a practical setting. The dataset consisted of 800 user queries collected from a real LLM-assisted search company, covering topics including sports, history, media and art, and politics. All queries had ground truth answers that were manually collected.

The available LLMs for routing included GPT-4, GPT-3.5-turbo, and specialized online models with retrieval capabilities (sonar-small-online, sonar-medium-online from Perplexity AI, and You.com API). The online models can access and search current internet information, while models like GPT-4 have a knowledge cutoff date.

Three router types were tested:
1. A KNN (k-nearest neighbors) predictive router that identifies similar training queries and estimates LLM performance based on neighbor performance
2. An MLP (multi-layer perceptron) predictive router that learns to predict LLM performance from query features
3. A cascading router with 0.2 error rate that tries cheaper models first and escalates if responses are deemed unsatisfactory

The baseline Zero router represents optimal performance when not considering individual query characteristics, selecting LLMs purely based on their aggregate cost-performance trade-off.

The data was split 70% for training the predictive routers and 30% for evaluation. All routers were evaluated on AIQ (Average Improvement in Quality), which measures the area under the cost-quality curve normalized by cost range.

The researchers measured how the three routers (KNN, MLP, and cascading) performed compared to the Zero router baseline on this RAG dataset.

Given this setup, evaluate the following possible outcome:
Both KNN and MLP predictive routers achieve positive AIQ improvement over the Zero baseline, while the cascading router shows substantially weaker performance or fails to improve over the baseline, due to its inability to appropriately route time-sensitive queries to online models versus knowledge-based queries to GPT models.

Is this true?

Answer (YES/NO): NO